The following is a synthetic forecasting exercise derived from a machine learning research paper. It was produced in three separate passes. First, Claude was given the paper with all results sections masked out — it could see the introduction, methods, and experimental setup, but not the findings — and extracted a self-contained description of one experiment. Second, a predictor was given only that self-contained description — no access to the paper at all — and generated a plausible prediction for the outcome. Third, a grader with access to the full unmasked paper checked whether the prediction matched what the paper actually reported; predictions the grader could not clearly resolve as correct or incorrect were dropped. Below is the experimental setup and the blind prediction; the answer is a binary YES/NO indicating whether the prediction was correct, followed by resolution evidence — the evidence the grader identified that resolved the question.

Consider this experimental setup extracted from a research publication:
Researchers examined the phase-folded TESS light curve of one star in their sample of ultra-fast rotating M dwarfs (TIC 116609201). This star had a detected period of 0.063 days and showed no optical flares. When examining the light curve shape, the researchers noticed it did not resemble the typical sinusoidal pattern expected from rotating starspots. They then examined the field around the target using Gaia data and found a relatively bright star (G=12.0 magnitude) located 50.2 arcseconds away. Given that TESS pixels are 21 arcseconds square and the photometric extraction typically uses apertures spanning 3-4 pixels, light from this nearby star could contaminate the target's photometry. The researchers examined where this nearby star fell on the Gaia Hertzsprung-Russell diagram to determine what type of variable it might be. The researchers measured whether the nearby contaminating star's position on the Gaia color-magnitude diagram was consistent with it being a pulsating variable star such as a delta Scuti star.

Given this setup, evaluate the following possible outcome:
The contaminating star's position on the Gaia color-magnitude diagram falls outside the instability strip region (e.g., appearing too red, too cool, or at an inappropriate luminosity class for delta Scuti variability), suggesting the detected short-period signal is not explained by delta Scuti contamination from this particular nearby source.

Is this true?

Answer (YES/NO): NO